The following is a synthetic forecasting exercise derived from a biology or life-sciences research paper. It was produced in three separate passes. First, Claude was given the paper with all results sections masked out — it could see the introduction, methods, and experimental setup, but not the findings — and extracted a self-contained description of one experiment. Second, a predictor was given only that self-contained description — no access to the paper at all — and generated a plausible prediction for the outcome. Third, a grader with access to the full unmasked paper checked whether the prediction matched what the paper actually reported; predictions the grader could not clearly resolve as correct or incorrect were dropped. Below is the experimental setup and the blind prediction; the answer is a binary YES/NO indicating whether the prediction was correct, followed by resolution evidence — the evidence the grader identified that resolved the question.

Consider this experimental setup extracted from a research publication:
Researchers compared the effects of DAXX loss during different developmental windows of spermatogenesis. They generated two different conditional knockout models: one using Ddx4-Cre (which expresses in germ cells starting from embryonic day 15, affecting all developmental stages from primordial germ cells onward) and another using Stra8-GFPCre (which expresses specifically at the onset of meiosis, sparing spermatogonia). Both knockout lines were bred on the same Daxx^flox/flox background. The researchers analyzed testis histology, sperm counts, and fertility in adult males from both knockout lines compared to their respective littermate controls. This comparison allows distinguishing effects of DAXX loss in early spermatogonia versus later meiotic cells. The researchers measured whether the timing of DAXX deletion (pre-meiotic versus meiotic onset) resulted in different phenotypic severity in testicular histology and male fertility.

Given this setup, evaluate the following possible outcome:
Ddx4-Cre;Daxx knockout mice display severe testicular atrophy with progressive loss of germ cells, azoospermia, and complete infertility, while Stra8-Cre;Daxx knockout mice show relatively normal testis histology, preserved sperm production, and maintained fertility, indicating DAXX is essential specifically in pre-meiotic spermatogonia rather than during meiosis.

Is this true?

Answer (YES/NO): NO